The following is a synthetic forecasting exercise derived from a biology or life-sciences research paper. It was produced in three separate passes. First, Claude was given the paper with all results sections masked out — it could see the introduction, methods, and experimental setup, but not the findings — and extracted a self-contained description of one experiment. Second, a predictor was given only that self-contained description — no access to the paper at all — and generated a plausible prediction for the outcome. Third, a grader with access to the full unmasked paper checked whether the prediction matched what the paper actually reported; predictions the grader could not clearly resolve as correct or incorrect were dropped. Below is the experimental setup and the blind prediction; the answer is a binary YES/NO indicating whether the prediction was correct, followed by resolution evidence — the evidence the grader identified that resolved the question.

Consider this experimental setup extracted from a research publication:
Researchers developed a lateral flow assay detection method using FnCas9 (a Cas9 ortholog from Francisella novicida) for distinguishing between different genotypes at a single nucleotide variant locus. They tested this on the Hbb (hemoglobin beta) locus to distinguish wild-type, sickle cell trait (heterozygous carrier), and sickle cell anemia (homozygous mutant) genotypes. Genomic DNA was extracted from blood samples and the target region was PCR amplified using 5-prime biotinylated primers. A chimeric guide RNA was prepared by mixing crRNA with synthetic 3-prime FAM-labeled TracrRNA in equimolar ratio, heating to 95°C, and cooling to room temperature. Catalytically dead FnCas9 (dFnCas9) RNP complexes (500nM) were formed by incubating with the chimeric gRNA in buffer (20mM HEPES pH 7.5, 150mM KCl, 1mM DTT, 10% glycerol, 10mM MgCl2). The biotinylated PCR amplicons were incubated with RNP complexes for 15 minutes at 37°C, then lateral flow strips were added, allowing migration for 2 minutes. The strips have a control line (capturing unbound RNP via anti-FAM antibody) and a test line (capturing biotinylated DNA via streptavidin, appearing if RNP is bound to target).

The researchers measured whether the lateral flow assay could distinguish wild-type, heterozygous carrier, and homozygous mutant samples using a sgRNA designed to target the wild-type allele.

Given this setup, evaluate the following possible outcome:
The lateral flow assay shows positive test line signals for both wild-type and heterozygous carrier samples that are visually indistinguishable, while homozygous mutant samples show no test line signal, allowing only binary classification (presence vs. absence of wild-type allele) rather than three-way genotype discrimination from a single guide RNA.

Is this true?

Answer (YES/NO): NO